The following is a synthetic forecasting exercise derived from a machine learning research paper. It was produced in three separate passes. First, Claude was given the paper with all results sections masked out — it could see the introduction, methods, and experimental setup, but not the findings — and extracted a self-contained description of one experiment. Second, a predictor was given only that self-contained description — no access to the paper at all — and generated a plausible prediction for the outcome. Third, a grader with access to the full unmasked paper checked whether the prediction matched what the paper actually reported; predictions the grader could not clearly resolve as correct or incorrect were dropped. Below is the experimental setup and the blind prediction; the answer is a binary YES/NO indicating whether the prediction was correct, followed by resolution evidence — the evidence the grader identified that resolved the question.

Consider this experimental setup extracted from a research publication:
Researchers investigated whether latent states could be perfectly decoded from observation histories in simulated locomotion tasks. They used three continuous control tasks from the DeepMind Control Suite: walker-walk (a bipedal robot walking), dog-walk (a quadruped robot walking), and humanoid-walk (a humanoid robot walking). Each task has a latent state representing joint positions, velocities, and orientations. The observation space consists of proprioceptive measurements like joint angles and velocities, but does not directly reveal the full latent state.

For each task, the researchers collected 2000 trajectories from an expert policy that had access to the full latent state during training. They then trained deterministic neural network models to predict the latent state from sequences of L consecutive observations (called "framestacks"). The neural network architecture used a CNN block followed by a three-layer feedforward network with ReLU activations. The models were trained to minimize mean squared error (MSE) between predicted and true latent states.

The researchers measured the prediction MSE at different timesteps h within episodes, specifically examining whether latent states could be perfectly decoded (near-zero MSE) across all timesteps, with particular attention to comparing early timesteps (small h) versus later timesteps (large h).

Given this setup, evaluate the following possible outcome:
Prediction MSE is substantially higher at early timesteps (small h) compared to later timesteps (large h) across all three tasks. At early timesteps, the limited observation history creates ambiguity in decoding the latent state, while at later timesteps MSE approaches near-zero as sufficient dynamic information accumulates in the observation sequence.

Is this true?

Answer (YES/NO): NO